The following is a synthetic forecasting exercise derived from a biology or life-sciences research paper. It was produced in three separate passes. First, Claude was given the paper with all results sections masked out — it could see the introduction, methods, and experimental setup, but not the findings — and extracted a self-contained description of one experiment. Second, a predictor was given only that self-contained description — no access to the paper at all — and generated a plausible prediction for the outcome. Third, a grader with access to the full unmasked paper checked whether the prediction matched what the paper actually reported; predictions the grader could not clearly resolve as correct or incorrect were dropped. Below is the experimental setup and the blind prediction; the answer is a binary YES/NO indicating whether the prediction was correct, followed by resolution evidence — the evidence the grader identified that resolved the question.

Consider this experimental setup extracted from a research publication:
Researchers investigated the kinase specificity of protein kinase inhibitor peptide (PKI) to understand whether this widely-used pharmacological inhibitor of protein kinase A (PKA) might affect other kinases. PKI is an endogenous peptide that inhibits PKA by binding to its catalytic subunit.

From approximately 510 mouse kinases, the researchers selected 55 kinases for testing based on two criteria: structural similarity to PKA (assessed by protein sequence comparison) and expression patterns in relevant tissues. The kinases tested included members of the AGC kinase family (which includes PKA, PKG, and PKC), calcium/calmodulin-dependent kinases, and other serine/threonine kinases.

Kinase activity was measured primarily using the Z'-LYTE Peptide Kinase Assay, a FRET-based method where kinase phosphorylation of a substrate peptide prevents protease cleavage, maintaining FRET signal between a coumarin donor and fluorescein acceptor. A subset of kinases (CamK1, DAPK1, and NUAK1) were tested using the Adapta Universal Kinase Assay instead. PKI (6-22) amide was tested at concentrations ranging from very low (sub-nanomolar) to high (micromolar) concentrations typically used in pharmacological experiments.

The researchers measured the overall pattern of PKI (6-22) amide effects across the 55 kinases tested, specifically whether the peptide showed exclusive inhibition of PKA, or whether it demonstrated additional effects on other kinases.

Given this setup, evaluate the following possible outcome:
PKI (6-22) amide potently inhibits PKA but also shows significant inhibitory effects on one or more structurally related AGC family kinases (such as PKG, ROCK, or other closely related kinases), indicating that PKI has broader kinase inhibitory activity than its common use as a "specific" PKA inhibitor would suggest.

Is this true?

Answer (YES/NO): NO